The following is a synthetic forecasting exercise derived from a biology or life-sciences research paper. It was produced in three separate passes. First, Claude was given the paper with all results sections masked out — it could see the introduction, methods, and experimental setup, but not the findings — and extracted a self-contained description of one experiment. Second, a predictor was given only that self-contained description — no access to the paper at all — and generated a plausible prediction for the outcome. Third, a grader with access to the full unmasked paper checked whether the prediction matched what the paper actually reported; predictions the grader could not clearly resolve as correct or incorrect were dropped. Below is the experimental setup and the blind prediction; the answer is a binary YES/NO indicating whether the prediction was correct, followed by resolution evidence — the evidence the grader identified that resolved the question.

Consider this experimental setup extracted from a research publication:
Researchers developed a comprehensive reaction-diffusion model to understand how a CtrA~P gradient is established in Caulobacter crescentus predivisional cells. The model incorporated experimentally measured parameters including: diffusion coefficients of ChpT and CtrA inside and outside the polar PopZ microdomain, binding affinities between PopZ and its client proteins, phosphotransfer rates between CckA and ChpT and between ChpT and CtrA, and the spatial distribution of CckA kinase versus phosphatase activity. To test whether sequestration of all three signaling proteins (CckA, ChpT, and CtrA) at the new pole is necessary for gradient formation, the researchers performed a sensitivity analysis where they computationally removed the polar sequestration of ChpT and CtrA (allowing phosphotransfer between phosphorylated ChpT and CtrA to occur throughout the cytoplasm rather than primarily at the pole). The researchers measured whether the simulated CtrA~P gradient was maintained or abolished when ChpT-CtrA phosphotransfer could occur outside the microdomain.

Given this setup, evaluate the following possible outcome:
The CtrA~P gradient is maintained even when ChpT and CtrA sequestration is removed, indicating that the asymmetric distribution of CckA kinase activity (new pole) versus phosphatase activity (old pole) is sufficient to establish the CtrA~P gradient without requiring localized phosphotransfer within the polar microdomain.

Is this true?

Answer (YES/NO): NO